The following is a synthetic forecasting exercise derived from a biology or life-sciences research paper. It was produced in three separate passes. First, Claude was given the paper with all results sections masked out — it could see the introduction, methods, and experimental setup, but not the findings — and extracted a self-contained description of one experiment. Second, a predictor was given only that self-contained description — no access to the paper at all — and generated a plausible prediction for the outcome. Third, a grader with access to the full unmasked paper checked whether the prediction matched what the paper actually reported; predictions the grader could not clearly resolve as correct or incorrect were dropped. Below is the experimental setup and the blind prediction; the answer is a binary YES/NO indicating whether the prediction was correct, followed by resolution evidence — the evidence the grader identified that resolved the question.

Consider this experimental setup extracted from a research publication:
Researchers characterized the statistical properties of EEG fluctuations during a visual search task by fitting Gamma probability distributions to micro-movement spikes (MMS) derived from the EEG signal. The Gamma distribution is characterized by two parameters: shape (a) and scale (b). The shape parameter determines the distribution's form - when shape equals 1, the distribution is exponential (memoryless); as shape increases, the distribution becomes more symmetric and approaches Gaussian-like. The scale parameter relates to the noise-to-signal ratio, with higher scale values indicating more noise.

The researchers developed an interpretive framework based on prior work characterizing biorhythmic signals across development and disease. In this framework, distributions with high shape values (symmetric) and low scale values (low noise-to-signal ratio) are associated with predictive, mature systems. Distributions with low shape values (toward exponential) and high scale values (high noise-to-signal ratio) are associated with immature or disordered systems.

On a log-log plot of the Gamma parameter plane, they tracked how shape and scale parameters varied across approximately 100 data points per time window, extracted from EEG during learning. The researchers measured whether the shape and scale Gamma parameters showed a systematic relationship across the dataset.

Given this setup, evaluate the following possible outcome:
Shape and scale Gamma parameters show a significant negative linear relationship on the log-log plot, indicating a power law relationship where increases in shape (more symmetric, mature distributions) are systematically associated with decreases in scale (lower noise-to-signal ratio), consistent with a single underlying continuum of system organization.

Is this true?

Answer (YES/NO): YES